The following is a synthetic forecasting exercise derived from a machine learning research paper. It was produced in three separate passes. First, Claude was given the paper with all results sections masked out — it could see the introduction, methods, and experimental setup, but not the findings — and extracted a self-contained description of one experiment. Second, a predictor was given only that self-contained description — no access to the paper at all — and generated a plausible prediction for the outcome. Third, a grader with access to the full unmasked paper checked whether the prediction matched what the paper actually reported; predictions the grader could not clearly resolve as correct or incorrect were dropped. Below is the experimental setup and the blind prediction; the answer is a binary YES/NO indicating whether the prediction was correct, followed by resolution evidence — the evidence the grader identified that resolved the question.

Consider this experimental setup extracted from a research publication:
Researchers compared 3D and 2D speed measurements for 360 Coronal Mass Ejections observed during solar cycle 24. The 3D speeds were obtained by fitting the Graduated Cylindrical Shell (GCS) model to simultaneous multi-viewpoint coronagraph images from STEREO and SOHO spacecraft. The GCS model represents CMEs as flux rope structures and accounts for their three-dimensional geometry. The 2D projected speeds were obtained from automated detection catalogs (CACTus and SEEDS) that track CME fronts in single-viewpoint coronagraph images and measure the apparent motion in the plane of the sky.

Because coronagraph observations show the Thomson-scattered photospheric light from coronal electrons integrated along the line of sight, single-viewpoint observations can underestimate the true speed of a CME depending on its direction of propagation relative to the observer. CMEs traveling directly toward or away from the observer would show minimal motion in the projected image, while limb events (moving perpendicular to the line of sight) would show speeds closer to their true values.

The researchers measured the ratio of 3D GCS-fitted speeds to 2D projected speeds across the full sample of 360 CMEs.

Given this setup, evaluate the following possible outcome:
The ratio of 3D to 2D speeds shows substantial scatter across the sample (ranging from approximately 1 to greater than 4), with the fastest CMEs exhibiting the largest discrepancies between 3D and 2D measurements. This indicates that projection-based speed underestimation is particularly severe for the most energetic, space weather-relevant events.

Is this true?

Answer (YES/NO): NO